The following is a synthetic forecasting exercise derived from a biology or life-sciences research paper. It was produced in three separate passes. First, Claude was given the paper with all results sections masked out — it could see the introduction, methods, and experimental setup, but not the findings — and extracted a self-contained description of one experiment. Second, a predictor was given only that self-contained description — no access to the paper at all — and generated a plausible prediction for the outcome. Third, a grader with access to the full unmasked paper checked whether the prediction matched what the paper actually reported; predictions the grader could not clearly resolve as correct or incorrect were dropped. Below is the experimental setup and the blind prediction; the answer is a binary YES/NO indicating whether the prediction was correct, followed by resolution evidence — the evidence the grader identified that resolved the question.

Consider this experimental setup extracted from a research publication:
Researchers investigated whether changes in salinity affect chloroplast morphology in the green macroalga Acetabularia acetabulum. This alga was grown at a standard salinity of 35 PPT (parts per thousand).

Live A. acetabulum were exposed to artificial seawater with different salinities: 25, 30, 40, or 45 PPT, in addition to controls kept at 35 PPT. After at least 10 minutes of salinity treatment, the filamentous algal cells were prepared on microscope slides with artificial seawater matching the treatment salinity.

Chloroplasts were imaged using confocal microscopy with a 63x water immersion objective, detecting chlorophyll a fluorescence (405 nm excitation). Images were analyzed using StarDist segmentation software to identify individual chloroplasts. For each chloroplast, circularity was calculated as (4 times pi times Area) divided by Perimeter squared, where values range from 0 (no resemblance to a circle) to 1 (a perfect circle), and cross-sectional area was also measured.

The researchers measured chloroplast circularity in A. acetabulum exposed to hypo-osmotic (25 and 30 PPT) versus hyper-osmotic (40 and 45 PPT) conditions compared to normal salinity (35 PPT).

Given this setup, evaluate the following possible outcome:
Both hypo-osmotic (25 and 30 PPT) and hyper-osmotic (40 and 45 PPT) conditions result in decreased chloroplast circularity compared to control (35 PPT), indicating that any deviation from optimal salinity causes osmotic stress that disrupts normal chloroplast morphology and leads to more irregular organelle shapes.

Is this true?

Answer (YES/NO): NO